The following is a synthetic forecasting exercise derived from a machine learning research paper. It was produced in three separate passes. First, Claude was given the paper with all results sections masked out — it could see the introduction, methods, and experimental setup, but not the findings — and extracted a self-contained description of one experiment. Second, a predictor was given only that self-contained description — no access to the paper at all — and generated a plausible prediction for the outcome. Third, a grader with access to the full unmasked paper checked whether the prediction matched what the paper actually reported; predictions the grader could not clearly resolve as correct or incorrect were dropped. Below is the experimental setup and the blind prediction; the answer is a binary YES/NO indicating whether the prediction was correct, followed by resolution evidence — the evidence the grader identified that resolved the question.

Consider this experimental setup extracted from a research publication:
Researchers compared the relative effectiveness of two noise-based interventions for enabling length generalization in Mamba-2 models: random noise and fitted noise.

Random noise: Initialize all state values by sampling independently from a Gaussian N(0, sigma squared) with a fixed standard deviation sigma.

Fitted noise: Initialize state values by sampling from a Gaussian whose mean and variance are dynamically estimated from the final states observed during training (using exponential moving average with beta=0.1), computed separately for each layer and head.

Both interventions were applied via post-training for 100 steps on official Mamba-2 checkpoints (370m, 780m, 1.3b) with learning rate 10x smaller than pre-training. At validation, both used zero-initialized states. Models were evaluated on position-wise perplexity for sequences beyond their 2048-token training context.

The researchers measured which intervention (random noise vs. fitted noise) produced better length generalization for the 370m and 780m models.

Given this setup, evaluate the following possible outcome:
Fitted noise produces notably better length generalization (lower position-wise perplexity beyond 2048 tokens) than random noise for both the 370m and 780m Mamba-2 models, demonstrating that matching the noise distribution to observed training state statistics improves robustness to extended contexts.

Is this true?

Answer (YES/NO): YES